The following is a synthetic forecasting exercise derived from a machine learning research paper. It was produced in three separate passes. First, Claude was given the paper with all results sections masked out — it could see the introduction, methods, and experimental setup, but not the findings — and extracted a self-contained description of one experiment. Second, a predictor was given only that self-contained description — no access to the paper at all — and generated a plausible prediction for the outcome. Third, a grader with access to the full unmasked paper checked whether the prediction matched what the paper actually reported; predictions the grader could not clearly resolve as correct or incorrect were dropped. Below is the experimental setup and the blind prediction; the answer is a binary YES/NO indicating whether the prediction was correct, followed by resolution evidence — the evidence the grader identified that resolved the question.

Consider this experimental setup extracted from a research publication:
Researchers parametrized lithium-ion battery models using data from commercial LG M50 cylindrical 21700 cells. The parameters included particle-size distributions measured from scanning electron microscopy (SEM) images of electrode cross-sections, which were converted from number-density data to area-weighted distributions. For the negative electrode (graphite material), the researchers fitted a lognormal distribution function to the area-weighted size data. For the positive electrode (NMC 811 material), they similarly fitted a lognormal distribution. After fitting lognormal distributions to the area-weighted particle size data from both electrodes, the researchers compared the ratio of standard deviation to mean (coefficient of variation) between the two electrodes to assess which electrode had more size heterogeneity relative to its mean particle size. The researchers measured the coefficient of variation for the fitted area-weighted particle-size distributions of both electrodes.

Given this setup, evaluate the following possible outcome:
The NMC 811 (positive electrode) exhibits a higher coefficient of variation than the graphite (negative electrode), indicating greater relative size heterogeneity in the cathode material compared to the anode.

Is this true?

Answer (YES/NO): YES